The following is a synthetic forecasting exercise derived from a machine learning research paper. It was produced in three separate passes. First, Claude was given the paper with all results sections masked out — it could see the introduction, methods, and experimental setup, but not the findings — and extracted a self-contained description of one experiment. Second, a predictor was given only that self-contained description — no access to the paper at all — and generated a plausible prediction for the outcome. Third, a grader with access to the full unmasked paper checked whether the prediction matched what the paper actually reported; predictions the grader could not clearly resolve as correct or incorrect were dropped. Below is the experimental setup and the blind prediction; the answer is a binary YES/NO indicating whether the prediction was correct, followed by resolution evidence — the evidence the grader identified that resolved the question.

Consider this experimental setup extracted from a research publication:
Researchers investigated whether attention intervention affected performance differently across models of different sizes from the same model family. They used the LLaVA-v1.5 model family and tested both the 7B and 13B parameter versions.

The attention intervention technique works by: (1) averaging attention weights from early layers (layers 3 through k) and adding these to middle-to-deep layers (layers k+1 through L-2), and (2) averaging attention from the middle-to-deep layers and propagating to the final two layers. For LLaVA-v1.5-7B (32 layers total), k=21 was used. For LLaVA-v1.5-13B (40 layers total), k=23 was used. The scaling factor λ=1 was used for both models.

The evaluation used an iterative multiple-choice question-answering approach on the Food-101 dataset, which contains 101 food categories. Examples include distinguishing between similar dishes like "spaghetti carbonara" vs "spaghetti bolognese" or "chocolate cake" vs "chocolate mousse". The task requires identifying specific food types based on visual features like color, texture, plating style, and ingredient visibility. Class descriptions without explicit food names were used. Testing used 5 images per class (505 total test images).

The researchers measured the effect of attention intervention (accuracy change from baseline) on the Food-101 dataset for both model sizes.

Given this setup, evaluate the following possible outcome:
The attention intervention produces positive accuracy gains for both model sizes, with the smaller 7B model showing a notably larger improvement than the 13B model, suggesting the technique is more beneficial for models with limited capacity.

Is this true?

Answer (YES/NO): NO